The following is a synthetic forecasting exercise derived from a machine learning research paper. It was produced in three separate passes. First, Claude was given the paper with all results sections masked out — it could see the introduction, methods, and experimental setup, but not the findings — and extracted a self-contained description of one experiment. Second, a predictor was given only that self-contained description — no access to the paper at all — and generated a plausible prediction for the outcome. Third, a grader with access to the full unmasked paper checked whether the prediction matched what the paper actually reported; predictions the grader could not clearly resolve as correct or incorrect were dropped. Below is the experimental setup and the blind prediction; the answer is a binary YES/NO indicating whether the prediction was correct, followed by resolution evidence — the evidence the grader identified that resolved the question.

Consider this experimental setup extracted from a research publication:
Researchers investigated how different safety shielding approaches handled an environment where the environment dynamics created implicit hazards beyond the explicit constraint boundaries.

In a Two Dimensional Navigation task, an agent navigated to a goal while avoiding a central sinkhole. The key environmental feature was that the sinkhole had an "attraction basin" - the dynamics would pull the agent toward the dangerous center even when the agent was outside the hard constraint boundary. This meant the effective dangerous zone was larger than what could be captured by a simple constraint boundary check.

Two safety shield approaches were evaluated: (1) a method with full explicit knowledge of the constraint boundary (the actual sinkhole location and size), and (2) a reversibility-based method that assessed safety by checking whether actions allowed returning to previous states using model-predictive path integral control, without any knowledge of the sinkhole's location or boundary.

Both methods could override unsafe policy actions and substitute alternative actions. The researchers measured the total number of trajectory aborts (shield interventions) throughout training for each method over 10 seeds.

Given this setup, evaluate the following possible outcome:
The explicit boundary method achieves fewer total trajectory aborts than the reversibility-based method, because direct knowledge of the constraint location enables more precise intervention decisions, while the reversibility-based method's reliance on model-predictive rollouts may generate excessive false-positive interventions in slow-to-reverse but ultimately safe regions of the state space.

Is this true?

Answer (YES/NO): NO